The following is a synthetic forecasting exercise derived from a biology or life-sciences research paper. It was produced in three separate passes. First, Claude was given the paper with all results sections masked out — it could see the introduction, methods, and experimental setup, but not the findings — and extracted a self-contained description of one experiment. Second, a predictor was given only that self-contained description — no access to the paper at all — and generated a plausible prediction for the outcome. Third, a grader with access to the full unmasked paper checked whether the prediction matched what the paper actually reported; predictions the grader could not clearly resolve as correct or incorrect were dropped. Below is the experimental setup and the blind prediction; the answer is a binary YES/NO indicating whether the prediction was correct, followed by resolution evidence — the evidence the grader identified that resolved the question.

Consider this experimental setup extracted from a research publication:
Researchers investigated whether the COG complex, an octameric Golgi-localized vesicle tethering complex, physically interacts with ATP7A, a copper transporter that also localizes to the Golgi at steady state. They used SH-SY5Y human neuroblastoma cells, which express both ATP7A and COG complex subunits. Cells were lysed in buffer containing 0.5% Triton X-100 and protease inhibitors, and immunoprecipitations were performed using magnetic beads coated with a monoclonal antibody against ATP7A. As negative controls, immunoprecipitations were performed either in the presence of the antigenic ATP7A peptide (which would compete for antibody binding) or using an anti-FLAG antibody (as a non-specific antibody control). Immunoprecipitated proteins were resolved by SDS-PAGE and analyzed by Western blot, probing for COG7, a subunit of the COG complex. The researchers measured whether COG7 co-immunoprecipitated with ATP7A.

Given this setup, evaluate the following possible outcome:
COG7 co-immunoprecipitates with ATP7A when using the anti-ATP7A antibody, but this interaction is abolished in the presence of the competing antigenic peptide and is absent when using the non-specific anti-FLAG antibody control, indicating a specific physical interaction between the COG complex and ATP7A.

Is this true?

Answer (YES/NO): YES